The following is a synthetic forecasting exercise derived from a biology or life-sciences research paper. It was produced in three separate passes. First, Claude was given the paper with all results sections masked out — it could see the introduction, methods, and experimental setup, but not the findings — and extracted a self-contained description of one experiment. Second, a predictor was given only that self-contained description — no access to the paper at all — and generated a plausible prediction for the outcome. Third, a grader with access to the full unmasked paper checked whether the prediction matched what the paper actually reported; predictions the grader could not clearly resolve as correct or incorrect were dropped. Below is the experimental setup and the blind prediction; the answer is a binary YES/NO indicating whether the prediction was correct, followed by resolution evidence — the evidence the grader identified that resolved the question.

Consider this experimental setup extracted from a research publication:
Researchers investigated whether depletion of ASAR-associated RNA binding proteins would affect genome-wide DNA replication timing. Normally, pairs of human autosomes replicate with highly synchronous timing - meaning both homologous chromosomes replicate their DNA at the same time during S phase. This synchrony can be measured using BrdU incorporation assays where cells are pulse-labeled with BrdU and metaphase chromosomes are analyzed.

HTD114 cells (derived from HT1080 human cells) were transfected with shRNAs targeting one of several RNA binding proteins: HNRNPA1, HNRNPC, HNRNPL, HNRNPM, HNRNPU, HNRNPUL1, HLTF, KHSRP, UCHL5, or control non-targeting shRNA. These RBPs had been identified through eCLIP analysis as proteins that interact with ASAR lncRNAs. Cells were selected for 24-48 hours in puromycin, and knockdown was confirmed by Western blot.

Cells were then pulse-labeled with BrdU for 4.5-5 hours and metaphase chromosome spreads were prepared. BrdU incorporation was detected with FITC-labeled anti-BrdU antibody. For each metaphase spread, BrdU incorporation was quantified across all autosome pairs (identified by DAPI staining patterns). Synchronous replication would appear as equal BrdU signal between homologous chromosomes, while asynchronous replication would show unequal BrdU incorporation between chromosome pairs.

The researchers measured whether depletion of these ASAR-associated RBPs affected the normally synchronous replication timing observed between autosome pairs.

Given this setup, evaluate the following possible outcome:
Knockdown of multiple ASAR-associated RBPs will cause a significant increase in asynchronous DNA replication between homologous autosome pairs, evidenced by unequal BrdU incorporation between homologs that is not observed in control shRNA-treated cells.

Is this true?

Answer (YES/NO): YES